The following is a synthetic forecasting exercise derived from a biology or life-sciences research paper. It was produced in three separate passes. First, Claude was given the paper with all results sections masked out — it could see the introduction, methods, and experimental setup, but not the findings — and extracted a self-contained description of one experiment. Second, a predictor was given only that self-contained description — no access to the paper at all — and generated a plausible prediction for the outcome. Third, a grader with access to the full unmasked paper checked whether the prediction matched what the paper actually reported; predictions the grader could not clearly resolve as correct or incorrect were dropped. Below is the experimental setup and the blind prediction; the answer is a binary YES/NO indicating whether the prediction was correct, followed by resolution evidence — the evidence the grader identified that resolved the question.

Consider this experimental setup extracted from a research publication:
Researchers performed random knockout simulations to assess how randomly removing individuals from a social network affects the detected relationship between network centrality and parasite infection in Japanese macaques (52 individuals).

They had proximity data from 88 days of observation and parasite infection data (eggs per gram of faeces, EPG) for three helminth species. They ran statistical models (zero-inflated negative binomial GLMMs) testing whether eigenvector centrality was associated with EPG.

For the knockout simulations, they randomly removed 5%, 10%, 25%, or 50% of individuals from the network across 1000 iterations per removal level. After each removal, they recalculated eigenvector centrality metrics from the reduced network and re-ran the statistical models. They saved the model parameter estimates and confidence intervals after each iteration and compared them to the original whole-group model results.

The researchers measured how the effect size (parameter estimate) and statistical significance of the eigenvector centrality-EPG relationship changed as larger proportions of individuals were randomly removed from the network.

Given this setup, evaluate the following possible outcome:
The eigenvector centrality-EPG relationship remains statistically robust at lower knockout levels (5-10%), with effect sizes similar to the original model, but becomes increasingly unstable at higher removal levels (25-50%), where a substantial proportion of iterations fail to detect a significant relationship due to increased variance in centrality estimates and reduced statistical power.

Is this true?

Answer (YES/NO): NO